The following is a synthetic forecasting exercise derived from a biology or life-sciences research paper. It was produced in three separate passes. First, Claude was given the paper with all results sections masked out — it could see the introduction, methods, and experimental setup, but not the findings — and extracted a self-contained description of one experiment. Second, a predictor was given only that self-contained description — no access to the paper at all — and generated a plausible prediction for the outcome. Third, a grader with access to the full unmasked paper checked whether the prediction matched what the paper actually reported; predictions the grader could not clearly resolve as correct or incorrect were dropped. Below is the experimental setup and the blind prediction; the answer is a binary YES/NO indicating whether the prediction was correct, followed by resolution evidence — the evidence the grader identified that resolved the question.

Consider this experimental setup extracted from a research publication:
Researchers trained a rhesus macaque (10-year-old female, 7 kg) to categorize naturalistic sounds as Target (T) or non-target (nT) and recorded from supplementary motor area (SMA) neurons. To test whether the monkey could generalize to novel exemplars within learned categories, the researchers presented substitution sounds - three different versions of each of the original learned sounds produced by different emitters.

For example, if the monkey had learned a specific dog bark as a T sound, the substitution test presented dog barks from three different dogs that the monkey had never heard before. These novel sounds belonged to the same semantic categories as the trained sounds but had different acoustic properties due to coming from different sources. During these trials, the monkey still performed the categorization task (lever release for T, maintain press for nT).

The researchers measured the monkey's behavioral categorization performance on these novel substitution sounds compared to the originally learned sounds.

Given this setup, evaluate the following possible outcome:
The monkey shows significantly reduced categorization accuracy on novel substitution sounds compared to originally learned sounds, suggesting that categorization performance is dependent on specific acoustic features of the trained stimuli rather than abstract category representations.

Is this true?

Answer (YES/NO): NO